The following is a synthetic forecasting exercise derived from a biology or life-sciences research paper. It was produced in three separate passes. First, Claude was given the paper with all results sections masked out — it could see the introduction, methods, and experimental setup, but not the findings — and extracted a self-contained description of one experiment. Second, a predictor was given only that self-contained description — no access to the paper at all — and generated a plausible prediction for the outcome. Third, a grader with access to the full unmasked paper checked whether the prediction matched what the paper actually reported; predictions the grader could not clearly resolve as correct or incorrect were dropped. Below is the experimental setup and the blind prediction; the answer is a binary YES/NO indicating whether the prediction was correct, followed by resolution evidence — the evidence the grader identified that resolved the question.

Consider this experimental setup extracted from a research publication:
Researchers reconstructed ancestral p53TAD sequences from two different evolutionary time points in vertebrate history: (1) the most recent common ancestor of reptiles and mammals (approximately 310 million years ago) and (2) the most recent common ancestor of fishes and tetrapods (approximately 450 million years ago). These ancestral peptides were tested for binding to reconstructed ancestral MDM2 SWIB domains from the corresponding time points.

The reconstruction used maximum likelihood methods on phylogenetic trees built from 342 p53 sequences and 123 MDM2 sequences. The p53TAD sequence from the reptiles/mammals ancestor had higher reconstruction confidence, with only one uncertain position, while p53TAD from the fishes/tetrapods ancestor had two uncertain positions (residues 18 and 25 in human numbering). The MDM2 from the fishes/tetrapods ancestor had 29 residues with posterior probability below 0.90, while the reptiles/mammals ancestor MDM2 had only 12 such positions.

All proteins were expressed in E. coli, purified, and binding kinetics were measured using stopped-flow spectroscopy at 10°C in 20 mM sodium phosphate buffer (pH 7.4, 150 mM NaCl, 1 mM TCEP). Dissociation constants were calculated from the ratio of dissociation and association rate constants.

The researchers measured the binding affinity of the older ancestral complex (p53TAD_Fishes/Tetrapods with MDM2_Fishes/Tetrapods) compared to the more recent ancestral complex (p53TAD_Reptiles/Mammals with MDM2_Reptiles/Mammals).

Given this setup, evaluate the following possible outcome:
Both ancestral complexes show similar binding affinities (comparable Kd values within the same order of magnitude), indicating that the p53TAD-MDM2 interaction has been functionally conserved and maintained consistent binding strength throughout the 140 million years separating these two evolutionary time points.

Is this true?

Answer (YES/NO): YES